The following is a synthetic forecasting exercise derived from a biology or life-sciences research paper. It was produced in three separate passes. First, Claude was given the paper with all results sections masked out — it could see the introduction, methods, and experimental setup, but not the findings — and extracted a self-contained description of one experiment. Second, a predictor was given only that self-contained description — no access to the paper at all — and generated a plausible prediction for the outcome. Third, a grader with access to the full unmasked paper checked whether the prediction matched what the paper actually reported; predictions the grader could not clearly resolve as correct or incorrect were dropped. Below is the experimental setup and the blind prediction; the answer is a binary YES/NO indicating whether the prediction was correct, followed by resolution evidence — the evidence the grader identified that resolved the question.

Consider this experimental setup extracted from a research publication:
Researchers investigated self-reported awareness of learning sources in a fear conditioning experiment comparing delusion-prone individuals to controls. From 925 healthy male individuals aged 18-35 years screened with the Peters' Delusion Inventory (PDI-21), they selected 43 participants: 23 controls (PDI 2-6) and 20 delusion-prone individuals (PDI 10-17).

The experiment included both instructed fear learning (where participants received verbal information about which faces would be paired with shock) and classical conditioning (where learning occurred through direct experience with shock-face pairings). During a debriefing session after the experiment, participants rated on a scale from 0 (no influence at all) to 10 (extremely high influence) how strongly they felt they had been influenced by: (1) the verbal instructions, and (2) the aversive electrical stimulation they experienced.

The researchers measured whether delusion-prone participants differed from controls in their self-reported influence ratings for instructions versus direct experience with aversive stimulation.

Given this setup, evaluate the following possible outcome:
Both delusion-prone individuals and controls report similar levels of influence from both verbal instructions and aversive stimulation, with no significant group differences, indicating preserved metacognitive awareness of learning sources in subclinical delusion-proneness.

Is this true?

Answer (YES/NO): NO